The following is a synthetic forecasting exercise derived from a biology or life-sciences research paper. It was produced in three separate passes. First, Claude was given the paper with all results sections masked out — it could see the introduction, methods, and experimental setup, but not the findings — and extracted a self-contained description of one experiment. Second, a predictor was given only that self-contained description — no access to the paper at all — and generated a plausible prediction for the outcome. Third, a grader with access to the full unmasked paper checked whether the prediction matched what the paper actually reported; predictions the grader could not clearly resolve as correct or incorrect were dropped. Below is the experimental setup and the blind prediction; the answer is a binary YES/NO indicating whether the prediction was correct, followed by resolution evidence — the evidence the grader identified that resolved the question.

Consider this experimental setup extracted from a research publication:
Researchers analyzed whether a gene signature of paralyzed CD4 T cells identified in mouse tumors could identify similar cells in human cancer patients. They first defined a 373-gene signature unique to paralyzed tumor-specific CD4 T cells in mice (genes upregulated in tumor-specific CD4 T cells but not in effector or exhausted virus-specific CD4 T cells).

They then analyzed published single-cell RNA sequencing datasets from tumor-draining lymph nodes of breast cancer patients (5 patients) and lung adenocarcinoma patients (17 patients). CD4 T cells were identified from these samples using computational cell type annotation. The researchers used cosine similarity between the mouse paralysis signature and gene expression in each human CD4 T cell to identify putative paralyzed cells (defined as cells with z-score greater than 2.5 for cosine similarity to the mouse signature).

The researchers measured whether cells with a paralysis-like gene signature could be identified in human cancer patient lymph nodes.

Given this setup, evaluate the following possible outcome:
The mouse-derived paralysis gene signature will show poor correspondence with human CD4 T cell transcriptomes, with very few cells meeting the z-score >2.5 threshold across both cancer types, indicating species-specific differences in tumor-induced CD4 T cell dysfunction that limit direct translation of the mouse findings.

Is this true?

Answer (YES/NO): NO